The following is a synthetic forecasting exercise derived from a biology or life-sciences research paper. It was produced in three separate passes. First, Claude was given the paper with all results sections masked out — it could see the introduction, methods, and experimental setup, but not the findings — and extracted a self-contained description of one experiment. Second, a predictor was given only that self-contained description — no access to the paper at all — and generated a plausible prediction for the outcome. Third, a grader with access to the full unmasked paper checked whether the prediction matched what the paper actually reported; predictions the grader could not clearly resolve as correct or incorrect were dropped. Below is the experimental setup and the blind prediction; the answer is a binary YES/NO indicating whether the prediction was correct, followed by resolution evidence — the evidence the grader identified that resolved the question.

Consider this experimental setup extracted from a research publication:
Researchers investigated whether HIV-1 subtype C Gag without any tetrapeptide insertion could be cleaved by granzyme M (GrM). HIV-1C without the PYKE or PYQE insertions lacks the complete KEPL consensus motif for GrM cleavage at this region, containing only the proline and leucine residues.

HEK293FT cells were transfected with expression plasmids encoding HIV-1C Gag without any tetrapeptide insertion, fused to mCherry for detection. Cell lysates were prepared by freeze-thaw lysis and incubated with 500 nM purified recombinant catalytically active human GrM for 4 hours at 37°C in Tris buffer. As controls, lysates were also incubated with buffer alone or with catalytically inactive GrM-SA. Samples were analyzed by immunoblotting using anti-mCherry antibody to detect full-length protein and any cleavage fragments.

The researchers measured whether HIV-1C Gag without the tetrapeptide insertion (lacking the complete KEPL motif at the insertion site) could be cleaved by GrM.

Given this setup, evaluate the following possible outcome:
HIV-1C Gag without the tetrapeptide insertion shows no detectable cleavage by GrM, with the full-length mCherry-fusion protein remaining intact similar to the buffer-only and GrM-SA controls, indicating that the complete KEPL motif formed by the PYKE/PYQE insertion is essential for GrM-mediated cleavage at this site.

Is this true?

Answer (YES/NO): NO